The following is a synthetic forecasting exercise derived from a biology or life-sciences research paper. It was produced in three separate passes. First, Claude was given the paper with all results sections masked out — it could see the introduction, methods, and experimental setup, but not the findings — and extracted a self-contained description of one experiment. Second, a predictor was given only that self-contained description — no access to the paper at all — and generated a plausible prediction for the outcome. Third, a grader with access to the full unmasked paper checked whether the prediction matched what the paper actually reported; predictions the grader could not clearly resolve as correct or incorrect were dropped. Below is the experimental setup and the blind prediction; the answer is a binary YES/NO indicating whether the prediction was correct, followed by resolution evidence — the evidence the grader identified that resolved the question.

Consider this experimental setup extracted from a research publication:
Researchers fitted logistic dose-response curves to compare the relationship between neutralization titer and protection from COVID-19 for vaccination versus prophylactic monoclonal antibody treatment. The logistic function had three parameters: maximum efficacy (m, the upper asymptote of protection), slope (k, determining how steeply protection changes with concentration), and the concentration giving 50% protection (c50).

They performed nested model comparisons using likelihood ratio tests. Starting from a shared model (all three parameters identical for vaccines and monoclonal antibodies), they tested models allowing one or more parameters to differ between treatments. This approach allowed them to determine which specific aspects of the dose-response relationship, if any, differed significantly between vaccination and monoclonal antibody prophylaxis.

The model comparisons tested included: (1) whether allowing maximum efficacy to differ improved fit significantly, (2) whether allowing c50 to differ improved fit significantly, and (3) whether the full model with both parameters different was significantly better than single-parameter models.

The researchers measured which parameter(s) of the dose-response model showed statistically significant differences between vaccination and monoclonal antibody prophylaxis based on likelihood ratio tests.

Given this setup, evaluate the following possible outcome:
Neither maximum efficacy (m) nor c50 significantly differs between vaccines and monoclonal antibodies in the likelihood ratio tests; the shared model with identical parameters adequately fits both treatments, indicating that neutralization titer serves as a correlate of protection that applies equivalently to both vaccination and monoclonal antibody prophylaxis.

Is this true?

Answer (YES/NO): NO